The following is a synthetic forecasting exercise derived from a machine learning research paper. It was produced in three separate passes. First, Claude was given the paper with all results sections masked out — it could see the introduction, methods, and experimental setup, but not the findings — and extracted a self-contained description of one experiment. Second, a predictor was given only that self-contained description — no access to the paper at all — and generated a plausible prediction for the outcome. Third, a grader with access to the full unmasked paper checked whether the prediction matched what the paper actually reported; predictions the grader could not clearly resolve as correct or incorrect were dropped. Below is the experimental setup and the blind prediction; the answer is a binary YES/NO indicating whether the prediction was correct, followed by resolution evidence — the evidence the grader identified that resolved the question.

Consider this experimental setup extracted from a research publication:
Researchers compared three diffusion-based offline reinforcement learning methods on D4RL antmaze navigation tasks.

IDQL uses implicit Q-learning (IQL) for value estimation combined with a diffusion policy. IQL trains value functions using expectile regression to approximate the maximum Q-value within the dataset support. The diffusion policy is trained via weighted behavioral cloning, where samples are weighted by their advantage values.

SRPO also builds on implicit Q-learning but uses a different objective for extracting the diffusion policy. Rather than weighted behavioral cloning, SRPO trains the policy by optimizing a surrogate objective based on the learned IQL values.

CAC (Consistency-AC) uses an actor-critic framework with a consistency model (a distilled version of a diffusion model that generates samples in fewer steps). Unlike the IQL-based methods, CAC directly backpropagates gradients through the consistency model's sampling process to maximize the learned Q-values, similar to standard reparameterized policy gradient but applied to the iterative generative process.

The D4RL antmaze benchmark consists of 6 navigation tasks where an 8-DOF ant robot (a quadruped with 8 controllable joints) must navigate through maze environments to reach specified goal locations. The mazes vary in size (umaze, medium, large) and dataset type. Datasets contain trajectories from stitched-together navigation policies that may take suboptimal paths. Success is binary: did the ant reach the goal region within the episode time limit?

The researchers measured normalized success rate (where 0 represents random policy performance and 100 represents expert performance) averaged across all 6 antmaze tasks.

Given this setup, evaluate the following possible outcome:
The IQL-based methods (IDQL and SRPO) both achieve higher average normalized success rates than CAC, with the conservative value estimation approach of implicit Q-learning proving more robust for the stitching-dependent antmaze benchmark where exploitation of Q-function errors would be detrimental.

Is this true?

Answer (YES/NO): YES